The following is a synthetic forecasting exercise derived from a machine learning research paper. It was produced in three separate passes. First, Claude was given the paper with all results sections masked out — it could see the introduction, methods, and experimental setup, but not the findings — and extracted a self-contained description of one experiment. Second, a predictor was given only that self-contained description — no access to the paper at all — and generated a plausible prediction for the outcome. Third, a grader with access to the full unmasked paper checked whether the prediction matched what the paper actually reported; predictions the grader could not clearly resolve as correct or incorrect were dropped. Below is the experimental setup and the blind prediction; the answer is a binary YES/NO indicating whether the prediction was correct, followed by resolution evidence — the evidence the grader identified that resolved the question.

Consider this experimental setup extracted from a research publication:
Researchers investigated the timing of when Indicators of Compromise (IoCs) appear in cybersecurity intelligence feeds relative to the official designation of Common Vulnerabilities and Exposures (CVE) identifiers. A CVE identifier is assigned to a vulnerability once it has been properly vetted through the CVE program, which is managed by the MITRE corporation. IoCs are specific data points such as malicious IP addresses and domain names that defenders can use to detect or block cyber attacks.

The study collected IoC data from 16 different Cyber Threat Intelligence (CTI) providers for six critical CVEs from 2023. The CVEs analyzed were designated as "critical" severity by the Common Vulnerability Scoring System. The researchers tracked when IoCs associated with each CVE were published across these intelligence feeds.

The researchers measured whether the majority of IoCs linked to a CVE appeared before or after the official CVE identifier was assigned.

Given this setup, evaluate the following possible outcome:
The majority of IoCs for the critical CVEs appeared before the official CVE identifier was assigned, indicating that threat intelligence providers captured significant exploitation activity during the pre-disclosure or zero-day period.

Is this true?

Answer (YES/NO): NO